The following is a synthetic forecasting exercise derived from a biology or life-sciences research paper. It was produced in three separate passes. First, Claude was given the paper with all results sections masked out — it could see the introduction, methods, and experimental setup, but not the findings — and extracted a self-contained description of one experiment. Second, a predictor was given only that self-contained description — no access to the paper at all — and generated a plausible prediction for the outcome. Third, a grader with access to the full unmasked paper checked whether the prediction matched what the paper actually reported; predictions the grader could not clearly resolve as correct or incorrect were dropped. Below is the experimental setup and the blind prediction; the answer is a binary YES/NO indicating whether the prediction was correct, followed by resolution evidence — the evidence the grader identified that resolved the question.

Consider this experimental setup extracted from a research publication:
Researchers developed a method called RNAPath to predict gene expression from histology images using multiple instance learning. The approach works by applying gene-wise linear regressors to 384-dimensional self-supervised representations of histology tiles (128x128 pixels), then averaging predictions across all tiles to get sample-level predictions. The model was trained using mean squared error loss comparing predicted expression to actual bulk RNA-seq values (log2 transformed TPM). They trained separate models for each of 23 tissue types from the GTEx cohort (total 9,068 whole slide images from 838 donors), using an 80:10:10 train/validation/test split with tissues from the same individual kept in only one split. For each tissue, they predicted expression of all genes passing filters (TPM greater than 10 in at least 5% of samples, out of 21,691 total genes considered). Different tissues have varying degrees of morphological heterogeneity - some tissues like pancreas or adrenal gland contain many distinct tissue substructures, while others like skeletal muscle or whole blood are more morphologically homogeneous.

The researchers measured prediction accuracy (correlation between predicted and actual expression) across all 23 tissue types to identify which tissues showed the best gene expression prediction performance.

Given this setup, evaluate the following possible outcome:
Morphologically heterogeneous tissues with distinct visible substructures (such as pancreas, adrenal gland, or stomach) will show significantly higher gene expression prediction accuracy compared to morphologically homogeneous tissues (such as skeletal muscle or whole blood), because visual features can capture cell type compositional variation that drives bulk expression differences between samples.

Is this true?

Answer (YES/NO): NO